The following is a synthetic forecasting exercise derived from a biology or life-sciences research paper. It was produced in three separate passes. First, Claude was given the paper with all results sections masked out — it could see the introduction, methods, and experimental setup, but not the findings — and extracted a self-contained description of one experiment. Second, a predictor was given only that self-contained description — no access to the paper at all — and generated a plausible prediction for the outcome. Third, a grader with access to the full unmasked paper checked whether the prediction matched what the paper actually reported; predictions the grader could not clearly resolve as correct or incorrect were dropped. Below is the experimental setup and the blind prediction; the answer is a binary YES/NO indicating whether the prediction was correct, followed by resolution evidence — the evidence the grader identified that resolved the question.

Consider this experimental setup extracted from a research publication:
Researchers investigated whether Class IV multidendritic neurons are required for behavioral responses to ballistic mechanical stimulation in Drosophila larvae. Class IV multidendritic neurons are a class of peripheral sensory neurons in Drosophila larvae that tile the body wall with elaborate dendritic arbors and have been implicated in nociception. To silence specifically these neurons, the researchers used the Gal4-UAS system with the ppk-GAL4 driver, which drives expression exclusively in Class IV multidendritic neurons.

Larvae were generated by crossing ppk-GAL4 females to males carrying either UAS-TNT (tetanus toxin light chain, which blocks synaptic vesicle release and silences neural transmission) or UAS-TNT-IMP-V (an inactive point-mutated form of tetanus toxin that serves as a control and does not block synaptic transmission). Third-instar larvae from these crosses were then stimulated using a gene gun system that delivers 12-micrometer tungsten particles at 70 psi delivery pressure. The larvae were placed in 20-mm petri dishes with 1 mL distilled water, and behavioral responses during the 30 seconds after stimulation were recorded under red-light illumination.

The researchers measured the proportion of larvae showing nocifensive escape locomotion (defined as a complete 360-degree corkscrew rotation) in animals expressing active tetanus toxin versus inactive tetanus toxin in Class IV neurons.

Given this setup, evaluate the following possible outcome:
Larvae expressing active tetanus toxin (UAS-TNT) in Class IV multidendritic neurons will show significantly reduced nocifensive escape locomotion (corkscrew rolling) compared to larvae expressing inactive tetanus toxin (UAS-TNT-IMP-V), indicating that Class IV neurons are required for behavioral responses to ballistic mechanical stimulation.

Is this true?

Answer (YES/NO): YES